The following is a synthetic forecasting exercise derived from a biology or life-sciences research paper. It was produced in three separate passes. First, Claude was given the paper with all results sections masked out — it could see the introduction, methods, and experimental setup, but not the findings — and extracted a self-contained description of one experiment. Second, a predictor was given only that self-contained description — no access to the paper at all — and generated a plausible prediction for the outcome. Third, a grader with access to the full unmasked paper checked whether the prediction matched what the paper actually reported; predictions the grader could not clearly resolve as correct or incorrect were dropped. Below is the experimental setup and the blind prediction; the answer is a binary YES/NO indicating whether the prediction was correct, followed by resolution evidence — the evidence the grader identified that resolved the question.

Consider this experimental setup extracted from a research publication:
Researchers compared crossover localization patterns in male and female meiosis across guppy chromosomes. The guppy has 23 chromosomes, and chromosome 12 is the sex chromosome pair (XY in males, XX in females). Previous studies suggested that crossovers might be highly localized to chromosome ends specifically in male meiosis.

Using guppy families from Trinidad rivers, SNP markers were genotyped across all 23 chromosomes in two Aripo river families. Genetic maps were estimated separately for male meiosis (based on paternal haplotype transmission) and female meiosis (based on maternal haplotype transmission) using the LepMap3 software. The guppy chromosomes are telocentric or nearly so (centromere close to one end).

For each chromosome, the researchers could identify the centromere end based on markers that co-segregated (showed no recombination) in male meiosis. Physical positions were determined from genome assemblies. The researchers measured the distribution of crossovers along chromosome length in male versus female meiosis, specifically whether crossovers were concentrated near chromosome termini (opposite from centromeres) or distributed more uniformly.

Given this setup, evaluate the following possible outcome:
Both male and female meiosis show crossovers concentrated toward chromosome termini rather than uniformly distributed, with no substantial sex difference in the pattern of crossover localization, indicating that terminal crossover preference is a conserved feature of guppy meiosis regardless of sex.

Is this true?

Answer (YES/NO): NO